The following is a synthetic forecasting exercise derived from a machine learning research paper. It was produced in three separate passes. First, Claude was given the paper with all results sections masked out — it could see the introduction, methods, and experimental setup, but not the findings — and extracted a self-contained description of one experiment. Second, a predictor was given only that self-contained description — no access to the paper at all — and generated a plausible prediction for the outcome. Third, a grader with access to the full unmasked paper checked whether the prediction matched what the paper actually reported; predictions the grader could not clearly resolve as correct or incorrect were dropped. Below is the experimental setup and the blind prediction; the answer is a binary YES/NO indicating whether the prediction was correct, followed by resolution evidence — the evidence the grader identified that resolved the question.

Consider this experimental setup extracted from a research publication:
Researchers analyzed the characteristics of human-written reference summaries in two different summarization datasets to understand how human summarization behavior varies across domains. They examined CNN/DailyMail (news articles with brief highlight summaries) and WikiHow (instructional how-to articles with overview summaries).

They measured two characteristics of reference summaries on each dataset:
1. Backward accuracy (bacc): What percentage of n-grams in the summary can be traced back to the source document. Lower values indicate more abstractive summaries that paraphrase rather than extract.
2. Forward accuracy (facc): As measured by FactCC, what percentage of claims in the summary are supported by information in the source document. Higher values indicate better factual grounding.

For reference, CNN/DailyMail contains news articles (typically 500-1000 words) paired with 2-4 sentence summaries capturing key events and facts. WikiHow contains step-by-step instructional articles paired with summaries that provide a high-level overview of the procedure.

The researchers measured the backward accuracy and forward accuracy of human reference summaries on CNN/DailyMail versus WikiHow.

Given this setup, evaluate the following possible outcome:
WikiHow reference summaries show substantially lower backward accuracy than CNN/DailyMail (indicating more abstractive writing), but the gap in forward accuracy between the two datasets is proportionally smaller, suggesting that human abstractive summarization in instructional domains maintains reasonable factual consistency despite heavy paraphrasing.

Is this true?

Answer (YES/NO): NO